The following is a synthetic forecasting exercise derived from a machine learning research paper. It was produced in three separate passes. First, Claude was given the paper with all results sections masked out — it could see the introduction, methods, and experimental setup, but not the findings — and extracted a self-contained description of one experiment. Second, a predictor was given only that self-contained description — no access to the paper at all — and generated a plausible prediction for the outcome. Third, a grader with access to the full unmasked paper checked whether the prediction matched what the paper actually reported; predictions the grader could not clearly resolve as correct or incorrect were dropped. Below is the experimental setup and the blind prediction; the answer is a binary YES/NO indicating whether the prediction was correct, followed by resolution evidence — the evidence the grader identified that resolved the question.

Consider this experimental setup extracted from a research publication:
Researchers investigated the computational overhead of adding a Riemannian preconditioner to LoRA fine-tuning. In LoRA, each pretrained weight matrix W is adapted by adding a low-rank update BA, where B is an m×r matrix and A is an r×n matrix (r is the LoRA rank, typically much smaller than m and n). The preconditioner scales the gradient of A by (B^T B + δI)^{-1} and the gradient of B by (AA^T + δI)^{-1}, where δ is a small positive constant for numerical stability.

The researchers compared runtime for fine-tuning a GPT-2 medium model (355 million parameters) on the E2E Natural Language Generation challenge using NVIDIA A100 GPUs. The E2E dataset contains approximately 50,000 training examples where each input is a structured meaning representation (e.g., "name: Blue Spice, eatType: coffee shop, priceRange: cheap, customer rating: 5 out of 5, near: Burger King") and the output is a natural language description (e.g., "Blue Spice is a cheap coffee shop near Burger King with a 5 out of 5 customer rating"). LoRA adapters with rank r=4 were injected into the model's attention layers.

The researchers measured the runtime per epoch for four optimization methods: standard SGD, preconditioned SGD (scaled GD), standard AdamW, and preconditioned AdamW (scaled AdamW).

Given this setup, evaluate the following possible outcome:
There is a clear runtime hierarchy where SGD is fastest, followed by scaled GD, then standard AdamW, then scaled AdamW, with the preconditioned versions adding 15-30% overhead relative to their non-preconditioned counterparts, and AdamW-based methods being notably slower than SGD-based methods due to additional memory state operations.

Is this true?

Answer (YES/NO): NO